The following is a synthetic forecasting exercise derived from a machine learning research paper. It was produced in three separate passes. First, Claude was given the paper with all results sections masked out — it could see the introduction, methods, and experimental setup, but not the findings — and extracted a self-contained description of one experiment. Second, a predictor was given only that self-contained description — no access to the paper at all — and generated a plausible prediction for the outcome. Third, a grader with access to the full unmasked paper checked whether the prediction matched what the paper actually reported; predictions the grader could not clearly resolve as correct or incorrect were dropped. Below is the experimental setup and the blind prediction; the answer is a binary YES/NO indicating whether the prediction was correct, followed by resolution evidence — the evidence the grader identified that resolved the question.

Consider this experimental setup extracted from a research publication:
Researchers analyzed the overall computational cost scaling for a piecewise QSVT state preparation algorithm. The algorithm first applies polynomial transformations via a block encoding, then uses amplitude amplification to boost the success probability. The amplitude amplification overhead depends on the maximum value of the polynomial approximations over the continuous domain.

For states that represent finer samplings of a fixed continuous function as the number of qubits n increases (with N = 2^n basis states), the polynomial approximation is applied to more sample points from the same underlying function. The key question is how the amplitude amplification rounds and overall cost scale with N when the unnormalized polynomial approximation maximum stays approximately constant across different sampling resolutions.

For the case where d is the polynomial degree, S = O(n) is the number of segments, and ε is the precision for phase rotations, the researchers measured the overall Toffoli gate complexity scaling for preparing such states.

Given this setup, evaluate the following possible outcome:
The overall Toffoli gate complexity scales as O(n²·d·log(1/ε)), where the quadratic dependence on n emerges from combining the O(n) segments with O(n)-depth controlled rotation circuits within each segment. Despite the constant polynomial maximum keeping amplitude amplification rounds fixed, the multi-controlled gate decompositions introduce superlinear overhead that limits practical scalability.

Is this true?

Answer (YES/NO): NO